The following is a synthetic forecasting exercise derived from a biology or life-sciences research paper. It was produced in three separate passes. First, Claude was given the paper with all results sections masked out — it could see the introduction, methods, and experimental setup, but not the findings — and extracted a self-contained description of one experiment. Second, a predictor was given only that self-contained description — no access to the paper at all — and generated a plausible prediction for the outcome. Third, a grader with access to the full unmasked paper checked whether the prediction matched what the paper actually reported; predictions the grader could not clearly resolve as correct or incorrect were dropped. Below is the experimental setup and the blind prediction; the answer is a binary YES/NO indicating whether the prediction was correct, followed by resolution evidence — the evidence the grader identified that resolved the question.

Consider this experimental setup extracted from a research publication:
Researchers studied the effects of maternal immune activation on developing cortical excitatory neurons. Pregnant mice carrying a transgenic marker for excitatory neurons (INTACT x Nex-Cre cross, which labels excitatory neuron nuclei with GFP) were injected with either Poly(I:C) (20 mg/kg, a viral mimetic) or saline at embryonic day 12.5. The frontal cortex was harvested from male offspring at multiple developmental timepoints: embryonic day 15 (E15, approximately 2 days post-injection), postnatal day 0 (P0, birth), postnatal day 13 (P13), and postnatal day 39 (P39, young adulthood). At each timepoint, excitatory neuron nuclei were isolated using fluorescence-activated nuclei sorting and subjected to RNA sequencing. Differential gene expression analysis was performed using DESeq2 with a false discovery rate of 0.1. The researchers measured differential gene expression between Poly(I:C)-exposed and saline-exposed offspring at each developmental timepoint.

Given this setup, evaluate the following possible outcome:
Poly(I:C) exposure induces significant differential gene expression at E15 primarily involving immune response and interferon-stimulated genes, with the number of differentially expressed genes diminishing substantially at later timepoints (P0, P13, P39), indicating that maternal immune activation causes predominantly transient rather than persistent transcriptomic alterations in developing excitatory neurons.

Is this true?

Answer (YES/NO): NO